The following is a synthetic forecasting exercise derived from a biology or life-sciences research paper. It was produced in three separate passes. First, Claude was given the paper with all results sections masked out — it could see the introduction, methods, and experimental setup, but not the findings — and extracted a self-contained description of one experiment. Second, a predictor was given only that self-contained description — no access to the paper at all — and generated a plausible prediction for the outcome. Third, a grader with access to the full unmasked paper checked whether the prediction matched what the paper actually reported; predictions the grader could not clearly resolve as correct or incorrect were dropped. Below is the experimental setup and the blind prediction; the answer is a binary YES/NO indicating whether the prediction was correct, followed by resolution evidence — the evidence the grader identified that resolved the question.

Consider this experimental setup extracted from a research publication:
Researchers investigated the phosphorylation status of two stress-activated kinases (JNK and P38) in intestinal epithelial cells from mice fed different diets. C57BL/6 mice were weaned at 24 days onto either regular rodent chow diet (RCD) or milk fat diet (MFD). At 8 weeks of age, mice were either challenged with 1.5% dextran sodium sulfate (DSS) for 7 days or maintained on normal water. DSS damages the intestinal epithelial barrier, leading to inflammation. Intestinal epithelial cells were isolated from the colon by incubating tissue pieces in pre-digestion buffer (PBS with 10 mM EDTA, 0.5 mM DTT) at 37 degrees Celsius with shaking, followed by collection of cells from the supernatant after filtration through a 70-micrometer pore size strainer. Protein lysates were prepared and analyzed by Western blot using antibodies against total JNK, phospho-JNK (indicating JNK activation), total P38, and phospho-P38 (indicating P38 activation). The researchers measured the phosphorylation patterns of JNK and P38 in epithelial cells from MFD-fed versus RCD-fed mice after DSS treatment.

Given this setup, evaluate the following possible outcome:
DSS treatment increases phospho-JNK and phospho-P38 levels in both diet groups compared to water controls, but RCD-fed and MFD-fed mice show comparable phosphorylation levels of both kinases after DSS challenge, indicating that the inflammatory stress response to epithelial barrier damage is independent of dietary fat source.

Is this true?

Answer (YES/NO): NO